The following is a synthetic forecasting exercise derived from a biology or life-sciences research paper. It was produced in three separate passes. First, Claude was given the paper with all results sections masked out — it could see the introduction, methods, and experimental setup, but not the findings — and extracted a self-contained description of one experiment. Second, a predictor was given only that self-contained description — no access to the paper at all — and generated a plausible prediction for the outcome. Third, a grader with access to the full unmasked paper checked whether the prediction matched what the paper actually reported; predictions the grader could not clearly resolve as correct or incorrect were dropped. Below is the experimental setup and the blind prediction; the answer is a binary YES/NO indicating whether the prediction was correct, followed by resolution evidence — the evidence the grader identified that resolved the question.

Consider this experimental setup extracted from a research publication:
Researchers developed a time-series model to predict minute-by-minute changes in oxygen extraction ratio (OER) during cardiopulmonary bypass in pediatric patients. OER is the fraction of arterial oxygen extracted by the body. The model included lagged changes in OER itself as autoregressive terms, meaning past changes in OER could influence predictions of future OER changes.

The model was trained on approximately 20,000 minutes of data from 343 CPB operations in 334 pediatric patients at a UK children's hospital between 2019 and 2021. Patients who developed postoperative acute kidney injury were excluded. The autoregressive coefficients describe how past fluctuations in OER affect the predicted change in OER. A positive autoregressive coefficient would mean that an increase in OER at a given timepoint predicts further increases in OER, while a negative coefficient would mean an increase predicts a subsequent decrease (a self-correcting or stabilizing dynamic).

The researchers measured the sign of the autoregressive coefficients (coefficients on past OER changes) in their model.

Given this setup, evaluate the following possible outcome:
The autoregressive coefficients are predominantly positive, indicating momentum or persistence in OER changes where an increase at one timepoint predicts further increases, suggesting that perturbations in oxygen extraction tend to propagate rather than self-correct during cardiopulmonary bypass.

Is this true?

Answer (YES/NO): NO